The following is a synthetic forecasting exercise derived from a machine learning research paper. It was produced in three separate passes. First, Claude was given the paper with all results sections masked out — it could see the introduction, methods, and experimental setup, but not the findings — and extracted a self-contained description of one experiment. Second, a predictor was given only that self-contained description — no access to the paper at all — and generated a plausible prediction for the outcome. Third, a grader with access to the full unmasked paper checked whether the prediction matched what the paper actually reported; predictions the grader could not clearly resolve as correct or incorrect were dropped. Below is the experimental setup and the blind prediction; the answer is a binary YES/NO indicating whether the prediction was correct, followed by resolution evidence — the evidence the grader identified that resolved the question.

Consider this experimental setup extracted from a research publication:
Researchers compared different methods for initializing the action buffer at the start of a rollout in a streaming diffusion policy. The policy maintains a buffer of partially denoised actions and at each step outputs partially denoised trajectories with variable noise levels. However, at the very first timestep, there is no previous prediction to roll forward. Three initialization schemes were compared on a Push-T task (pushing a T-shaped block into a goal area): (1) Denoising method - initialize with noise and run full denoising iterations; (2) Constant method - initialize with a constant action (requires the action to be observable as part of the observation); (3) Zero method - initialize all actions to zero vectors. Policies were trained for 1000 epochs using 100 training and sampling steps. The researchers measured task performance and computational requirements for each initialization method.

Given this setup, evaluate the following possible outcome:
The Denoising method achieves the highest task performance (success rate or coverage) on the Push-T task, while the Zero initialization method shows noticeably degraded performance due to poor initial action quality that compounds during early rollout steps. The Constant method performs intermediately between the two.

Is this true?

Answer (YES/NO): NO